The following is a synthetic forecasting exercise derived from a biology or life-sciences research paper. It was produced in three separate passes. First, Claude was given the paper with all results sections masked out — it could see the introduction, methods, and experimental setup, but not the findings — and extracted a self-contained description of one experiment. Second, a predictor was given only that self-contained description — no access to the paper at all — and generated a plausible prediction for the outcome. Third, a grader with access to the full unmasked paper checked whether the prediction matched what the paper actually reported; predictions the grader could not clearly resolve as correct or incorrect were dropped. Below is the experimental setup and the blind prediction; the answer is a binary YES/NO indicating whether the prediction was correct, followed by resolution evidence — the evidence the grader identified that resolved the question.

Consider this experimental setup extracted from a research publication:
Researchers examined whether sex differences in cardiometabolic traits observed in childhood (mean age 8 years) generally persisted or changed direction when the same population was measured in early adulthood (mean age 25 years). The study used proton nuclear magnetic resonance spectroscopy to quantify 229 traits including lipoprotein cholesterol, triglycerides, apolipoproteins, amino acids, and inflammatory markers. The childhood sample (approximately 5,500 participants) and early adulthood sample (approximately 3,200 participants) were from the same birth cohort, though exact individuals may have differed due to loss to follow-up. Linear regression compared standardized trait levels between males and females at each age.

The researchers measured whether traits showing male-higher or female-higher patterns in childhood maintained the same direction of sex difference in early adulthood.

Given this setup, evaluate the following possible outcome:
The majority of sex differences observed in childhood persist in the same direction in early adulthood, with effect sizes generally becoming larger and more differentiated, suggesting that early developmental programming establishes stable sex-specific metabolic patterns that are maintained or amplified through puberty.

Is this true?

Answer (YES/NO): NO